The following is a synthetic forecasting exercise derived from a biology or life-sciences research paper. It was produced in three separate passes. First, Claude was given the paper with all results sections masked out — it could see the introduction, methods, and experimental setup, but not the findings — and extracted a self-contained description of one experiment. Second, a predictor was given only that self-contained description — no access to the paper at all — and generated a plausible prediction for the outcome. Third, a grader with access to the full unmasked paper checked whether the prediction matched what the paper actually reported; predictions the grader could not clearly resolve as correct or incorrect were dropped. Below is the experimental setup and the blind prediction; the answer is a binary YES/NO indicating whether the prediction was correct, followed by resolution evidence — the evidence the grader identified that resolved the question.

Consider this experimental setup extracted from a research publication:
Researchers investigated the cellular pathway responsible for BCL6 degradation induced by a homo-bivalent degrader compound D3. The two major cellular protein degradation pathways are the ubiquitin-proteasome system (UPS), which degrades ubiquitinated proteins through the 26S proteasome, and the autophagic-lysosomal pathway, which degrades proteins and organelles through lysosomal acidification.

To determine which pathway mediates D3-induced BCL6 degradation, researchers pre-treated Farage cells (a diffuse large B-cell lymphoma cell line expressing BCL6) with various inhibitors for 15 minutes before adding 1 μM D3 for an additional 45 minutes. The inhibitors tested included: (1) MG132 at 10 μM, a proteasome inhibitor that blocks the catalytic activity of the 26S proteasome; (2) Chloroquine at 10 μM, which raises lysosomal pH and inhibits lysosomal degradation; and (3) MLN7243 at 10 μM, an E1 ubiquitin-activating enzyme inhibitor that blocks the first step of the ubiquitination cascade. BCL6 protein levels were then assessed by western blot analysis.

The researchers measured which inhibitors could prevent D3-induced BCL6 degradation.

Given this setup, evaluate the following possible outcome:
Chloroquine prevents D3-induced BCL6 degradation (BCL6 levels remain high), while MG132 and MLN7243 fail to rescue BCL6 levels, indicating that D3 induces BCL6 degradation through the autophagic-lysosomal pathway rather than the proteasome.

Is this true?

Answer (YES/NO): NO